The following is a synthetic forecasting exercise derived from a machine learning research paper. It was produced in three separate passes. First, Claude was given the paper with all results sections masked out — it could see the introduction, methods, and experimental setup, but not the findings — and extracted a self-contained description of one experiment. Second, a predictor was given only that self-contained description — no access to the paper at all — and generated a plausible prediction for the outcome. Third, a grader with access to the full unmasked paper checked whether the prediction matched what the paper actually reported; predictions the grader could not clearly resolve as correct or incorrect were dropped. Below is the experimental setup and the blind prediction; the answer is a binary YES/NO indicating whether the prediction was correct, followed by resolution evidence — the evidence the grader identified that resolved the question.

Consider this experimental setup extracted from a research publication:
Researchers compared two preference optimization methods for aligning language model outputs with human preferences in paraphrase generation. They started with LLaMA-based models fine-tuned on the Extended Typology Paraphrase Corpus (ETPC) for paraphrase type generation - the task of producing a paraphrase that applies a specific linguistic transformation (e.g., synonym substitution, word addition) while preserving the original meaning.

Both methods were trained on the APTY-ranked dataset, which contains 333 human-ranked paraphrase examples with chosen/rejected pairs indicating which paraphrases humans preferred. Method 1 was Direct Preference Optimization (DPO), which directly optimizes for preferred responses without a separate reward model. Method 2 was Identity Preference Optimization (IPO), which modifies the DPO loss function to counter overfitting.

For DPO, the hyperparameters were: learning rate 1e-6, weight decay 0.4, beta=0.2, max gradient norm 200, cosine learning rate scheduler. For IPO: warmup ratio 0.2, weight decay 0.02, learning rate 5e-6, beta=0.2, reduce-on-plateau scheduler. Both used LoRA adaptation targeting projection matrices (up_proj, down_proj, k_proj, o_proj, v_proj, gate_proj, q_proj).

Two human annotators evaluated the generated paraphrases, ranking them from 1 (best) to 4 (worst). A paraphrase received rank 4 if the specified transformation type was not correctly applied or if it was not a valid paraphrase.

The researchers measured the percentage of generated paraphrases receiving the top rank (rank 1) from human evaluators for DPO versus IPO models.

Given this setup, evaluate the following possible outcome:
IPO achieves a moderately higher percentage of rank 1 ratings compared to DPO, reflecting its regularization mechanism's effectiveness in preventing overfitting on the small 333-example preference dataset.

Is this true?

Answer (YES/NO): NO